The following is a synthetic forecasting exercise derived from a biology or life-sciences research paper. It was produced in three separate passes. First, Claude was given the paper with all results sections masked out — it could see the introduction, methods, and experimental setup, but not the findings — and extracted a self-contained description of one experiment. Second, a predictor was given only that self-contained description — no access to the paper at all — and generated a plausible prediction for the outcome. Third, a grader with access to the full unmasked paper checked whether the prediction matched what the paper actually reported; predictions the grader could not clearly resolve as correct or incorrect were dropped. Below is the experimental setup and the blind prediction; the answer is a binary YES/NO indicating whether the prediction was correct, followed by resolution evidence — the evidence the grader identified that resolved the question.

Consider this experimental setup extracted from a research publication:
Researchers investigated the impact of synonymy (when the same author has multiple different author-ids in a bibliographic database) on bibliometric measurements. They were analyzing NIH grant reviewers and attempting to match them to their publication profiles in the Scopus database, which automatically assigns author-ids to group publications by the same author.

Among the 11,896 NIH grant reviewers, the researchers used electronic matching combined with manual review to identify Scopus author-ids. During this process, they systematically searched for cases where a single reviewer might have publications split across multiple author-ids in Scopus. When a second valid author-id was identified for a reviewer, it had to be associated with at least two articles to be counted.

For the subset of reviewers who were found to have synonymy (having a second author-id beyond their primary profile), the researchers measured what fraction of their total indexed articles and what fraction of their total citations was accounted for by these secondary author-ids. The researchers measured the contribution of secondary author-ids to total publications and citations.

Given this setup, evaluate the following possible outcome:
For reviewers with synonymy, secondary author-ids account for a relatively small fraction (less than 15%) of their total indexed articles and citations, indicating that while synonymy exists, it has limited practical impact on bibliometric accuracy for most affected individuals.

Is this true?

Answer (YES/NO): YES